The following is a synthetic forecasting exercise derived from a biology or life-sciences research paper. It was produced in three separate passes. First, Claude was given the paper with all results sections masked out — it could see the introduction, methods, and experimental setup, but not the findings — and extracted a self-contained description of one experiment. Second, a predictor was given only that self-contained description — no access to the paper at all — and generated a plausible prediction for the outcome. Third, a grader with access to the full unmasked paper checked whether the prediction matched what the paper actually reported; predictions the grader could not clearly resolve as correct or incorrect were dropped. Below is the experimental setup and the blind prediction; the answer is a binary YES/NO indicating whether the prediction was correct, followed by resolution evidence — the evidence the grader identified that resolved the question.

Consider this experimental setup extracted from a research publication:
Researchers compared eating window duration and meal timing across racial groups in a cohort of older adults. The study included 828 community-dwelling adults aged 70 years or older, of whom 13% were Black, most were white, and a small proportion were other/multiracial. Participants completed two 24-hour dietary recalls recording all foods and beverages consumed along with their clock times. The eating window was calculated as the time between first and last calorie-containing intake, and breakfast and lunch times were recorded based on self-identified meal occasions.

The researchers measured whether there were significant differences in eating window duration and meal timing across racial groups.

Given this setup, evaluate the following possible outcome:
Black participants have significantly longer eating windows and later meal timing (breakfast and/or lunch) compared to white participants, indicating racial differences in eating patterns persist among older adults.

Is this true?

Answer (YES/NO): NO